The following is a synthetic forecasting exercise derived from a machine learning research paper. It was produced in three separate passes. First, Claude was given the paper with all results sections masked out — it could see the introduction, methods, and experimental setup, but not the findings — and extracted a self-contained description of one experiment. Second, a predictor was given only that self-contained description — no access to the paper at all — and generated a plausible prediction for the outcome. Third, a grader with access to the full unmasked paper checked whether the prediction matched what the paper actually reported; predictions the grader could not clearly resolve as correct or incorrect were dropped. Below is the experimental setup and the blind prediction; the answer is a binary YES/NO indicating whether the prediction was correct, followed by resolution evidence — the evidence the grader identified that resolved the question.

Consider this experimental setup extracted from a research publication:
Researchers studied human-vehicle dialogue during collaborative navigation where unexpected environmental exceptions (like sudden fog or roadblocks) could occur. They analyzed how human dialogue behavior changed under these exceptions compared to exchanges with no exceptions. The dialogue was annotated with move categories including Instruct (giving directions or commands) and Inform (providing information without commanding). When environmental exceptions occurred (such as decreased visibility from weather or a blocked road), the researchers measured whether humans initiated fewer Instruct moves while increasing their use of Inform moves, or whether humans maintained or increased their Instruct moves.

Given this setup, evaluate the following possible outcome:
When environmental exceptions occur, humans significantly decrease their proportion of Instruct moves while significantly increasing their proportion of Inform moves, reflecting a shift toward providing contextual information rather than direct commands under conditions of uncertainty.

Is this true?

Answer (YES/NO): YES